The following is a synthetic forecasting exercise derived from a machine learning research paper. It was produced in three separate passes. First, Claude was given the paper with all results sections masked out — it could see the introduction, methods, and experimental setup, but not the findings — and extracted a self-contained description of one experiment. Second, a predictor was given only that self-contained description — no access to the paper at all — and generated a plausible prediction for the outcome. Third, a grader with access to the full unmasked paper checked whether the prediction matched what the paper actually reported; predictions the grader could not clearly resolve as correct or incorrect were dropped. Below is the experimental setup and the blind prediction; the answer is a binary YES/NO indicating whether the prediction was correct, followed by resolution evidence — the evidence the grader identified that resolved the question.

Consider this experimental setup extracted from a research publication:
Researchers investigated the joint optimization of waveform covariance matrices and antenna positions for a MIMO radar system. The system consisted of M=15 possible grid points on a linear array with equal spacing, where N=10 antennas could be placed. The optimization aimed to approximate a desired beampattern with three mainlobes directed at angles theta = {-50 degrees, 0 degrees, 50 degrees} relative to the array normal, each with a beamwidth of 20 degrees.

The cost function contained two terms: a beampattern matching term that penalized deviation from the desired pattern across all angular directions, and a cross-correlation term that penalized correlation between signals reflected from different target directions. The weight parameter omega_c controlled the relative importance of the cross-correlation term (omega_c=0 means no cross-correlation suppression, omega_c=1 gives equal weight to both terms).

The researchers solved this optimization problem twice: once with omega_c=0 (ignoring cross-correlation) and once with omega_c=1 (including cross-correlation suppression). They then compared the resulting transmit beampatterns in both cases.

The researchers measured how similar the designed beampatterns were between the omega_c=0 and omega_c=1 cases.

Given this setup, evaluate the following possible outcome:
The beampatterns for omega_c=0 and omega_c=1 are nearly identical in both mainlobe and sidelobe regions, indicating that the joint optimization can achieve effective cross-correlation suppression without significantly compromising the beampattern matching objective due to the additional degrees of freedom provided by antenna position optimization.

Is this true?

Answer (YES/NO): YES